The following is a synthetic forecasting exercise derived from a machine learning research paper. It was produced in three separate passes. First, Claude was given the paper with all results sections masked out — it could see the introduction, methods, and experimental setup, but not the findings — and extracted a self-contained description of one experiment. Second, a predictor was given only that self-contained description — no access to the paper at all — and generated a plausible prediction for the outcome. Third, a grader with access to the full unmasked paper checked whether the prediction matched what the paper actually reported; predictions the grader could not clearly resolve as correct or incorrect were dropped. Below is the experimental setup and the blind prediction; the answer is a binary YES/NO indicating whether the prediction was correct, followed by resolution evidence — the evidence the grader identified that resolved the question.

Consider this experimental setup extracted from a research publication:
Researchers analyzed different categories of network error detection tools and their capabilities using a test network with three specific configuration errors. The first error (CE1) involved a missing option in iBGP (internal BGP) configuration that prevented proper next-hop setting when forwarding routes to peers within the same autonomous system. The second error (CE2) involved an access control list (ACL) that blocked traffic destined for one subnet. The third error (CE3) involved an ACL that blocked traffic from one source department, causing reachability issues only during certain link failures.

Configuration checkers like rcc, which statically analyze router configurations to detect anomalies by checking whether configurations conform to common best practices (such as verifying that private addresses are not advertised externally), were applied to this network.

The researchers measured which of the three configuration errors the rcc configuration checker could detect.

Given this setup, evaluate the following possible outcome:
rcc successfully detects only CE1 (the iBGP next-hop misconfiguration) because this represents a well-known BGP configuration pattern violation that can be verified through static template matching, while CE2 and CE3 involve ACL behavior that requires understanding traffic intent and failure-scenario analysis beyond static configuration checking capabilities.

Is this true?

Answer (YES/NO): YES